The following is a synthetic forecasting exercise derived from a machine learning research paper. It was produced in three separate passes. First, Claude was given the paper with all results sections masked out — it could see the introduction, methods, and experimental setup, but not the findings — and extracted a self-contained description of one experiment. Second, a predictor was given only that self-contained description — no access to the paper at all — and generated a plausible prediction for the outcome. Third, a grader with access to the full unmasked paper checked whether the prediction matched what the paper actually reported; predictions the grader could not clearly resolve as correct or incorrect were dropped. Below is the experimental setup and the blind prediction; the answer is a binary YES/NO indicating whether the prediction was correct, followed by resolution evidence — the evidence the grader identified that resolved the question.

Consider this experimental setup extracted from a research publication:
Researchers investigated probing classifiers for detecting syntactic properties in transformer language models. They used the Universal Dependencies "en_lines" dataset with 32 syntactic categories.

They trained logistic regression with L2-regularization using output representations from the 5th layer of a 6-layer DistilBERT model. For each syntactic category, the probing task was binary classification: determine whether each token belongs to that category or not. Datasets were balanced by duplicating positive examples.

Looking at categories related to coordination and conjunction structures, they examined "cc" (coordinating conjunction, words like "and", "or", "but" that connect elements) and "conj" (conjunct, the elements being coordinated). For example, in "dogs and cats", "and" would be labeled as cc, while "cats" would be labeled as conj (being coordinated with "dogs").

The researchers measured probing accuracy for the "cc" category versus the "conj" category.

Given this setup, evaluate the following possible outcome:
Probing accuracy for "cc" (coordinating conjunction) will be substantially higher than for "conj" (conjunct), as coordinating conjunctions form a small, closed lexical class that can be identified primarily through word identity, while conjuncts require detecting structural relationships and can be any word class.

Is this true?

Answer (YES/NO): YES